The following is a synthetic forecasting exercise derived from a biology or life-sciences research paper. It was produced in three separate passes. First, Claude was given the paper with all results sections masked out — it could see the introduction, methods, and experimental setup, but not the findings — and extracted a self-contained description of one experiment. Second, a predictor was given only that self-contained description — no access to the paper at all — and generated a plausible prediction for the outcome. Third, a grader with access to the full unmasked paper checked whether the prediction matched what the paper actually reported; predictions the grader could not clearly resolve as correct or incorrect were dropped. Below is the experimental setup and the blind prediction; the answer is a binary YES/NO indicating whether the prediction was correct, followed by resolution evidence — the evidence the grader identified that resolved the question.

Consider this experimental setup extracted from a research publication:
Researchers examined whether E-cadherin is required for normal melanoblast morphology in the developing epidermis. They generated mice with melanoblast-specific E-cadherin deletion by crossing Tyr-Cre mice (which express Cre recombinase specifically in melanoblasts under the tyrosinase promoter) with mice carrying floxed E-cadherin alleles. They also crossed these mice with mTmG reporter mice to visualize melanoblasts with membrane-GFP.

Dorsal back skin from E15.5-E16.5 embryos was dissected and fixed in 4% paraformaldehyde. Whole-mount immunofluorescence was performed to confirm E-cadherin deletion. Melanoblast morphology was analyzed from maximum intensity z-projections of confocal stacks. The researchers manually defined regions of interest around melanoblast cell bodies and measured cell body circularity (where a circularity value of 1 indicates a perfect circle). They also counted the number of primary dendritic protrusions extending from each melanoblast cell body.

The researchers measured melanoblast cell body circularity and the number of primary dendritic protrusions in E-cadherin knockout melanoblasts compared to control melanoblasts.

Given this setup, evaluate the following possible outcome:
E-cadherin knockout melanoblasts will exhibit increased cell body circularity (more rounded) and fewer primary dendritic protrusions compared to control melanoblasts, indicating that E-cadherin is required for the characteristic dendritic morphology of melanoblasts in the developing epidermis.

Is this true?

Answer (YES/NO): YES